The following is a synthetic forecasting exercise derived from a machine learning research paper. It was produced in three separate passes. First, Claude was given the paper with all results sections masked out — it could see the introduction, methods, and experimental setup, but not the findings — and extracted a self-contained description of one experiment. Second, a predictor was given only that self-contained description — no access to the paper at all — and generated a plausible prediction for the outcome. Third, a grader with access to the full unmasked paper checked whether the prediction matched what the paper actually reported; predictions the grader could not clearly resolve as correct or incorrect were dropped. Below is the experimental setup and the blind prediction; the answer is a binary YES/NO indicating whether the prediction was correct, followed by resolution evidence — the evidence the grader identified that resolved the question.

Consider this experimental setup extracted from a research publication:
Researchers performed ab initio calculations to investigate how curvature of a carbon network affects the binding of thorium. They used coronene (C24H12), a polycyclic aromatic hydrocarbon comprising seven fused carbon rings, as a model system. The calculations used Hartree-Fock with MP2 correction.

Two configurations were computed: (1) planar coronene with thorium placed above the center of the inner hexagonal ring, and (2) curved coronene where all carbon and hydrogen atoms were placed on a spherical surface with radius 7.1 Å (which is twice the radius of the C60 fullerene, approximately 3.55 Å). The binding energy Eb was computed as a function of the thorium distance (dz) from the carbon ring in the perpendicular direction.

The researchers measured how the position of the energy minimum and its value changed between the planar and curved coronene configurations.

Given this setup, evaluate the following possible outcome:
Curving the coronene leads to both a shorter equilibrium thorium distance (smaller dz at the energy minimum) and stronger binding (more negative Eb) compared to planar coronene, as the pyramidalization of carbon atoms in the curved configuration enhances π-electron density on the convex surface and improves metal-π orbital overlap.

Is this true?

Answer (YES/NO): NO